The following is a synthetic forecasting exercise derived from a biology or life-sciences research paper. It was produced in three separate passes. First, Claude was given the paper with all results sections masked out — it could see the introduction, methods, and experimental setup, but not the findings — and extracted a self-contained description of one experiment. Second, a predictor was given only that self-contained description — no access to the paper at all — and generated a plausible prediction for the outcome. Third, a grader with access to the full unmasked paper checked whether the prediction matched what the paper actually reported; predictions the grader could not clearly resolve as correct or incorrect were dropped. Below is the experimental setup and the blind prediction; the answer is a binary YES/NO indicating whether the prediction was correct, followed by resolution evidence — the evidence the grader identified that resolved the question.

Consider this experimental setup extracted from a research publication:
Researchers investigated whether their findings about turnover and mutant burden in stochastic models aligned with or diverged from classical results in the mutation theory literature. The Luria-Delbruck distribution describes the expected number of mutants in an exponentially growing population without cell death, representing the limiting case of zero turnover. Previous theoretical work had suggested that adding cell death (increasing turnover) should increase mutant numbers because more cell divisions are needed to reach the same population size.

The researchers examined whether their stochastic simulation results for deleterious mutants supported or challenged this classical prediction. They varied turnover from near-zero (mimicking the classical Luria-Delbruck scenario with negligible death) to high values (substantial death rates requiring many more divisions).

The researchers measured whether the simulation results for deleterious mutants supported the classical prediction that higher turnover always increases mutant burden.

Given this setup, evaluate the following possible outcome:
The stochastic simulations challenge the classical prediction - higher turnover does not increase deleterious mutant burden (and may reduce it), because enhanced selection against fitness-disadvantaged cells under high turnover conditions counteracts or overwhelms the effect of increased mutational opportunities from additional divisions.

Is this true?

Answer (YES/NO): YES